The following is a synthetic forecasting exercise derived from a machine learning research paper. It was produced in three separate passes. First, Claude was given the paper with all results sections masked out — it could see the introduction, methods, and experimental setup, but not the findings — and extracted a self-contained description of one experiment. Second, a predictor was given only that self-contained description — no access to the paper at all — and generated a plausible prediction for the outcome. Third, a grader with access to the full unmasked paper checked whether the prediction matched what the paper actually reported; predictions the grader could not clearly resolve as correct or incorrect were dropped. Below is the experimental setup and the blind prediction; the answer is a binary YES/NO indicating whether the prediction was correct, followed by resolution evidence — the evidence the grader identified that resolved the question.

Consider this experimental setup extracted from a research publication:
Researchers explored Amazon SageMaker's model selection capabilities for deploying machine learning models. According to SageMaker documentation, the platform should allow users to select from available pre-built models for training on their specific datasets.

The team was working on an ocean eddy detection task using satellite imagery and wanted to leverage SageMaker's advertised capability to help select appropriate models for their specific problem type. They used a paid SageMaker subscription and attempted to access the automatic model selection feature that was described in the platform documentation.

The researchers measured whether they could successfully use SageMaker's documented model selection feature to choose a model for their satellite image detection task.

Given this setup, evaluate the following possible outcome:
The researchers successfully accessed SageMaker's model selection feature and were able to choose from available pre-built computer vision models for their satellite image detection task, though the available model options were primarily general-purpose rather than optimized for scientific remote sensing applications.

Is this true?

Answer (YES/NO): NO